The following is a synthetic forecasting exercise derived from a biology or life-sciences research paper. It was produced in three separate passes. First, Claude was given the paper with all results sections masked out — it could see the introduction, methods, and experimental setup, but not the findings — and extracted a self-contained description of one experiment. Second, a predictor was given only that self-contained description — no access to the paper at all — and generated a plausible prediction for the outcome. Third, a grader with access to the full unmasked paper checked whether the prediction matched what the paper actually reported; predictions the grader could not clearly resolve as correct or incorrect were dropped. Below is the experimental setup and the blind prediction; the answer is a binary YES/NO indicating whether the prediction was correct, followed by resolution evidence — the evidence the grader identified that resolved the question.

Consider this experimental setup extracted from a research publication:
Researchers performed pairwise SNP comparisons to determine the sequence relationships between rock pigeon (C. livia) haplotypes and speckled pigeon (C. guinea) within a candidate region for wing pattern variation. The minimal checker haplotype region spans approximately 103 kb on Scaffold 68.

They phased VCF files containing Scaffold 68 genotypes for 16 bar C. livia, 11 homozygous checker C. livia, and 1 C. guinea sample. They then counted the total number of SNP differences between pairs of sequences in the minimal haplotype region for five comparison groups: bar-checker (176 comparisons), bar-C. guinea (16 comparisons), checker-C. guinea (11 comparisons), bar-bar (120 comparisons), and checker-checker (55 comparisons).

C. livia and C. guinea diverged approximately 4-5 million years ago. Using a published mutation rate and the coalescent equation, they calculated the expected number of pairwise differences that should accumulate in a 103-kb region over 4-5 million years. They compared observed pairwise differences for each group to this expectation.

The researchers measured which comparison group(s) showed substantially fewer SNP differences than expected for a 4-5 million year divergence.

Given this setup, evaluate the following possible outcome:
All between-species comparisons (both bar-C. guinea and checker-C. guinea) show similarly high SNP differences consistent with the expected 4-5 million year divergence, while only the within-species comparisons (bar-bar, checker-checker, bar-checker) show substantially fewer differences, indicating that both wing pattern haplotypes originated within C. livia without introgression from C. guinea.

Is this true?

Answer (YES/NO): NO